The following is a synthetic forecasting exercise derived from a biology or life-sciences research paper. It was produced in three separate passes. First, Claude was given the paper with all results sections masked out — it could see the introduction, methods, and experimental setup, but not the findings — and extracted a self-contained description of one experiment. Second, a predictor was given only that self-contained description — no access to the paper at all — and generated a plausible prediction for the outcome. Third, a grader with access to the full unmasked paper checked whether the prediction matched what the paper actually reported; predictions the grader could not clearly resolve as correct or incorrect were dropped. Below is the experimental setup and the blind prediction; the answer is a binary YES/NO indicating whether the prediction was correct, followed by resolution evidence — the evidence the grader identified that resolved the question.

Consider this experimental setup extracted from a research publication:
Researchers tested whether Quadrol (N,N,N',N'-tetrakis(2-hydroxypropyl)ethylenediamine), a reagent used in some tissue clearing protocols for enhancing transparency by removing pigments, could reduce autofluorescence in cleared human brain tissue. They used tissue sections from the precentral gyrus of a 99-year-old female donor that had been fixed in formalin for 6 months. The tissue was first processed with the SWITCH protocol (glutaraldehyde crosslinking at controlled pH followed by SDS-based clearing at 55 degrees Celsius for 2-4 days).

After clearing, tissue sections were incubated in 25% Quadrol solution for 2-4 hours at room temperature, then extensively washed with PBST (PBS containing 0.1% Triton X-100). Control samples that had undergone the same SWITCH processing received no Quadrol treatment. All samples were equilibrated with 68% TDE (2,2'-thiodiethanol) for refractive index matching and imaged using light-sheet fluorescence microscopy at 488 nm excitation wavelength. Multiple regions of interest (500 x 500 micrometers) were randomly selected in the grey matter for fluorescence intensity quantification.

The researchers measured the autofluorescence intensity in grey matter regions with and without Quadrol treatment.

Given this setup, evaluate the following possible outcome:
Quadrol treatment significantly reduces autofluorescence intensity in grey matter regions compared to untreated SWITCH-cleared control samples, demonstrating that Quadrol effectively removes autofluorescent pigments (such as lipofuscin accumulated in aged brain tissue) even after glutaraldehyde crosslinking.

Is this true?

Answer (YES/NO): NO